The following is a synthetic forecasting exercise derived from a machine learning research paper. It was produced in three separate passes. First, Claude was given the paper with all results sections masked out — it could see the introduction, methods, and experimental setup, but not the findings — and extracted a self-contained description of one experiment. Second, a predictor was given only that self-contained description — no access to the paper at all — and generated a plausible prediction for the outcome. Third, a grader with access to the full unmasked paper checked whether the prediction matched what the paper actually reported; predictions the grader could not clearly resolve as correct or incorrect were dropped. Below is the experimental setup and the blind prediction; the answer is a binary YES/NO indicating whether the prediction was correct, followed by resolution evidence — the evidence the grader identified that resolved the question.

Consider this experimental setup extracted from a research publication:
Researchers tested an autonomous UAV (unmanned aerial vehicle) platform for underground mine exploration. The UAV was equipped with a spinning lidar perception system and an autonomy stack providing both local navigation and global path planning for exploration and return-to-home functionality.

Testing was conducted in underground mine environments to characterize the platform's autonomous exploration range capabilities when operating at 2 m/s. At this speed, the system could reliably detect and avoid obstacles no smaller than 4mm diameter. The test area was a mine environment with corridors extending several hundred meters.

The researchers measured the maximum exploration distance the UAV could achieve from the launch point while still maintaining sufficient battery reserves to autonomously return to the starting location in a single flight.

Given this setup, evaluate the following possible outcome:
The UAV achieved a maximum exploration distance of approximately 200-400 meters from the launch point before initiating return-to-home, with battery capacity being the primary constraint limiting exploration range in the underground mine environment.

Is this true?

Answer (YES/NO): NO